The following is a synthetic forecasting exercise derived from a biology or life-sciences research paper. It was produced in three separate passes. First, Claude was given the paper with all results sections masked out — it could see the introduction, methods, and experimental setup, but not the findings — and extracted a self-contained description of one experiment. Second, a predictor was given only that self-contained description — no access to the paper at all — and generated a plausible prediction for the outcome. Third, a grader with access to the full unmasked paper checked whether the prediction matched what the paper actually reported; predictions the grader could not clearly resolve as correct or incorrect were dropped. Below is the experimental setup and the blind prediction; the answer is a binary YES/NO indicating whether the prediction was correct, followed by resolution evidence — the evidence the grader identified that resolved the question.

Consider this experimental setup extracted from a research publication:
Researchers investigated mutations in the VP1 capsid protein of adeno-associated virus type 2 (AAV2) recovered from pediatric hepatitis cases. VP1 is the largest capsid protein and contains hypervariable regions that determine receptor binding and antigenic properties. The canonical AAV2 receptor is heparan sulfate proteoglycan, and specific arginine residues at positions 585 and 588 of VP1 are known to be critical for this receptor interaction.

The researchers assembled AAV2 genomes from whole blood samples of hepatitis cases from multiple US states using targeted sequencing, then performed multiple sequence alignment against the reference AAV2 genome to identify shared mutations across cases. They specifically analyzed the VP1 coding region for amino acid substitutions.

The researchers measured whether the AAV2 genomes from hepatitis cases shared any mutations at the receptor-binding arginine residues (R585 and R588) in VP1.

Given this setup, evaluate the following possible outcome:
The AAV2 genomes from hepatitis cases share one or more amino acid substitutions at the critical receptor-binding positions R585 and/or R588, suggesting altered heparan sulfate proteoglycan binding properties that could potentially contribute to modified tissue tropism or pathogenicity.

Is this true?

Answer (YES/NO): YES